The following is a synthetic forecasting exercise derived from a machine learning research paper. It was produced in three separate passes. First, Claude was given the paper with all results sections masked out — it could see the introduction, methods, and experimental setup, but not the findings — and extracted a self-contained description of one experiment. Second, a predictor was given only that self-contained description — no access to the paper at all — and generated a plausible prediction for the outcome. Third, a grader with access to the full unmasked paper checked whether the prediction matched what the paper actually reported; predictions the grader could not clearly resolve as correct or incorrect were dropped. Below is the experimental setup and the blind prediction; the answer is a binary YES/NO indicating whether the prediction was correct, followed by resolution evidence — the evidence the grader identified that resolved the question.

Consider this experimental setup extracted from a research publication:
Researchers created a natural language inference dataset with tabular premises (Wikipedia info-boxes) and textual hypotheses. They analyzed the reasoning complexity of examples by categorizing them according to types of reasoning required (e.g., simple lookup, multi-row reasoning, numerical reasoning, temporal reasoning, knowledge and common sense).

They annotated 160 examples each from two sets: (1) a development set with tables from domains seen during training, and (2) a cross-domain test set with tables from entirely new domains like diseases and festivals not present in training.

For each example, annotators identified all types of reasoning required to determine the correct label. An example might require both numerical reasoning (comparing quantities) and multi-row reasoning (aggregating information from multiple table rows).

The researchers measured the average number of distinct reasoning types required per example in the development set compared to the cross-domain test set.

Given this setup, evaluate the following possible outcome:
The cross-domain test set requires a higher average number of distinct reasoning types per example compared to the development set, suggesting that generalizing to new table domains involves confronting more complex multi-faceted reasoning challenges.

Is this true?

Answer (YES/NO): NO